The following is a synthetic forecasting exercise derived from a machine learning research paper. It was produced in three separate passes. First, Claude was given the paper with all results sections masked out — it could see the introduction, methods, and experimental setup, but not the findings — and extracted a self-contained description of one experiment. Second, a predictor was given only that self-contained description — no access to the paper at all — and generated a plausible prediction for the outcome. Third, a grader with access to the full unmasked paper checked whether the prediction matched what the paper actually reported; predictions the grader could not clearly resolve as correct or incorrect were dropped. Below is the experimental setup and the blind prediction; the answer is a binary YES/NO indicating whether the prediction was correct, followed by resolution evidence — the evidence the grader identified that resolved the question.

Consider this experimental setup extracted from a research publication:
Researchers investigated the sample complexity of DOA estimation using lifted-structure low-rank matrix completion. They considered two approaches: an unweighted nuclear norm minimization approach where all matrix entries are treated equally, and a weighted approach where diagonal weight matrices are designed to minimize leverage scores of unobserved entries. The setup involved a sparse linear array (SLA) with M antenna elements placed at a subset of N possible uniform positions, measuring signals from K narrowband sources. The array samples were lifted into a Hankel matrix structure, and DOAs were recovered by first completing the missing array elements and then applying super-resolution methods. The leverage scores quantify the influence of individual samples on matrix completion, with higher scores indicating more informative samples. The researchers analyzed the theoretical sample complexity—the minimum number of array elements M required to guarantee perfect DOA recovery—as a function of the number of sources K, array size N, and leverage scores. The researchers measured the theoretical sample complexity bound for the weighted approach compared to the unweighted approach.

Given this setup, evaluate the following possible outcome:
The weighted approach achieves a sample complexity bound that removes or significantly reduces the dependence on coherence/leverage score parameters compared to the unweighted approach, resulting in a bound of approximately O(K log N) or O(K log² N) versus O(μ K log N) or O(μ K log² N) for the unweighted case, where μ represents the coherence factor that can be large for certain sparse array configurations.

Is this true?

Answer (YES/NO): NO